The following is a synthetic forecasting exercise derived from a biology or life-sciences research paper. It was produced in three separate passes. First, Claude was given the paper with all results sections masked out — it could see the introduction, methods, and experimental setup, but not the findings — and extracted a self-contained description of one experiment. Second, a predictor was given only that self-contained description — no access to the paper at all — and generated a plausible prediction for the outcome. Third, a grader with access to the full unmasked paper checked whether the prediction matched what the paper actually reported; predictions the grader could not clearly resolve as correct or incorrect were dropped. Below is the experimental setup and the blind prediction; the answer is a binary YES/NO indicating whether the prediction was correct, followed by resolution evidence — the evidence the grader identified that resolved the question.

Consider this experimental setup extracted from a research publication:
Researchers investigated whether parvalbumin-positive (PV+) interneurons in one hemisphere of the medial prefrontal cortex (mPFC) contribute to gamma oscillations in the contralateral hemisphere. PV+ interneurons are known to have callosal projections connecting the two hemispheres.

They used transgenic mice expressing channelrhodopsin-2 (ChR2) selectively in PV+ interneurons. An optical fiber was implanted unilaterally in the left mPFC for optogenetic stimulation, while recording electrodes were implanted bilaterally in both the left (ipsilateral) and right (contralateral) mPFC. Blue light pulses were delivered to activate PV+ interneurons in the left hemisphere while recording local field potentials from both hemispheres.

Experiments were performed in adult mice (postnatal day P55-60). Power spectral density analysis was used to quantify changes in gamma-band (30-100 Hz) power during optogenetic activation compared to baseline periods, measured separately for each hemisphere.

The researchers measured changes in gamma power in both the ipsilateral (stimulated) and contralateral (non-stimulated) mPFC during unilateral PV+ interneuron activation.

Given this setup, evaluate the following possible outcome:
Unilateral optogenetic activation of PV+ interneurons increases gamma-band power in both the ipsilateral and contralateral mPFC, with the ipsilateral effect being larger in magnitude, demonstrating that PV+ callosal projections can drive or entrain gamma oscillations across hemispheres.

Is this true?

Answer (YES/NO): NO